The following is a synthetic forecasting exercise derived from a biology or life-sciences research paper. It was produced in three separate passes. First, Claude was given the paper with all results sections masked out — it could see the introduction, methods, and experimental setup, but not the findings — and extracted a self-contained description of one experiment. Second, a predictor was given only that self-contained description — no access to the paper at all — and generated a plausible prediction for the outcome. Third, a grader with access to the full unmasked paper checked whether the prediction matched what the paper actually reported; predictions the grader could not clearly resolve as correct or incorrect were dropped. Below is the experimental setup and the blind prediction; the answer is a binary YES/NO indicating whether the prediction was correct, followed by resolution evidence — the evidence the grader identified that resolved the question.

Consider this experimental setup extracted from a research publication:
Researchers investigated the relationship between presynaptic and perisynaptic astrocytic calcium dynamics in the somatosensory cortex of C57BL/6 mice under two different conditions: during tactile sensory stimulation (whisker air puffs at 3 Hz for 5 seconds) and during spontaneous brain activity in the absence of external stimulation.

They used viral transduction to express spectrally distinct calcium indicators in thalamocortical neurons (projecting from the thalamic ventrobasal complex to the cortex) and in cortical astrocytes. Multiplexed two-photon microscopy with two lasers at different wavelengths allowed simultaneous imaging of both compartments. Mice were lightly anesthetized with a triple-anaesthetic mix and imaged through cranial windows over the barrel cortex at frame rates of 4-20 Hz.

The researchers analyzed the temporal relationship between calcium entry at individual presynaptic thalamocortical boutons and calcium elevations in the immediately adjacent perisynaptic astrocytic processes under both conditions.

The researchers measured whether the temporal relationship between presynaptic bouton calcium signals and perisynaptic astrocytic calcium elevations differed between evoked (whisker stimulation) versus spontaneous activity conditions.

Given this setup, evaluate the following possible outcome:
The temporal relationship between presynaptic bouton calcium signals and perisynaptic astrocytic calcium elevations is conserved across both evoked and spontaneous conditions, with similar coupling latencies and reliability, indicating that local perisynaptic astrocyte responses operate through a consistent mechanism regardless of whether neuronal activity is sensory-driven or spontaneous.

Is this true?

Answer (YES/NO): NO